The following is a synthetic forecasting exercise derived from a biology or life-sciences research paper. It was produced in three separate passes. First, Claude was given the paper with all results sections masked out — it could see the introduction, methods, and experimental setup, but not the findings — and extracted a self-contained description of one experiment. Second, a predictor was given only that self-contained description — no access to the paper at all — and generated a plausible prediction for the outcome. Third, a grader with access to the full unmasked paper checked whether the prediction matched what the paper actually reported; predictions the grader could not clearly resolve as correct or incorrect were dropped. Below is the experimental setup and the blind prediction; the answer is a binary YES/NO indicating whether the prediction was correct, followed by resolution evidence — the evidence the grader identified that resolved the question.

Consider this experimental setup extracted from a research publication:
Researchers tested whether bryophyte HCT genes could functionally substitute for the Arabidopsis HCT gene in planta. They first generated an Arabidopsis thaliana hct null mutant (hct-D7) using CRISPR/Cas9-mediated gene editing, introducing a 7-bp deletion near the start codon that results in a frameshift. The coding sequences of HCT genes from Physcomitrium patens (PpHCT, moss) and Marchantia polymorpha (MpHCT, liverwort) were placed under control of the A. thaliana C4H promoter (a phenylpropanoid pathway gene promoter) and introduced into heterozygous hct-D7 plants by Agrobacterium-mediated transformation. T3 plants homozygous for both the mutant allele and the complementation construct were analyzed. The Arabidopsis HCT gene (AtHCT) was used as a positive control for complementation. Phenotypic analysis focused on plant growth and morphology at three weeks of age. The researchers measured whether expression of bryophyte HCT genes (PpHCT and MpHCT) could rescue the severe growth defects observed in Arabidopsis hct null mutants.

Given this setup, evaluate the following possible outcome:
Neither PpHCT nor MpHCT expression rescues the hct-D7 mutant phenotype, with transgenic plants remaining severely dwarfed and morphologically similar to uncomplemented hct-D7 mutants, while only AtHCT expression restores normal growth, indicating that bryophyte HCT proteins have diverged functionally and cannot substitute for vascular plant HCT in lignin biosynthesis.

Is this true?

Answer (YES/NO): NO